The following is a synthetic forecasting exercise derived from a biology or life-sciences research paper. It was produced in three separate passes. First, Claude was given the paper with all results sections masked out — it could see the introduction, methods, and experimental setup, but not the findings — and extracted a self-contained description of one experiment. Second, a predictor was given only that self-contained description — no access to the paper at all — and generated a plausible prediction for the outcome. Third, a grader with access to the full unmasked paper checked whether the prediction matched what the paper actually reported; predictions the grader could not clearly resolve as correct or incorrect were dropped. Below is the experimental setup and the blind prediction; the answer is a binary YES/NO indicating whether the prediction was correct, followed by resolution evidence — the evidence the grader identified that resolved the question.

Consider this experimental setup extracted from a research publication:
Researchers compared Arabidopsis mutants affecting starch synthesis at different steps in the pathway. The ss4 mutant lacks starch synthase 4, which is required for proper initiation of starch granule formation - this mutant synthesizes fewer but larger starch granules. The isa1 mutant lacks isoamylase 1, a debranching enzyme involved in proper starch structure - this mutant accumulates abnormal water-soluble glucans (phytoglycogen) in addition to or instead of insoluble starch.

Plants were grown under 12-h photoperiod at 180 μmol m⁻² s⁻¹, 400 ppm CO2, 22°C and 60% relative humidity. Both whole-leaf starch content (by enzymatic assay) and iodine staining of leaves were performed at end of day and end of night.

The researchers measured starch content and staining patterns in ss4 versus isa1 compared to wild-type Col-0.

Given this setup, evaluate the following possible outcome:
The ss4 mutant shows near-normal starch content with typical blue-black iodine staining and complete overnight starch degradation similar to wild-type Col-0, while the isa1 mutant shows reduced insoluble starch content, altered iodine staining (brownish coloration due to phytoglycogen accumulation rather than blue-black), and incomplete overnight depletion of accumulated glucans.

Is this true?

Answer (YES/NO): NO